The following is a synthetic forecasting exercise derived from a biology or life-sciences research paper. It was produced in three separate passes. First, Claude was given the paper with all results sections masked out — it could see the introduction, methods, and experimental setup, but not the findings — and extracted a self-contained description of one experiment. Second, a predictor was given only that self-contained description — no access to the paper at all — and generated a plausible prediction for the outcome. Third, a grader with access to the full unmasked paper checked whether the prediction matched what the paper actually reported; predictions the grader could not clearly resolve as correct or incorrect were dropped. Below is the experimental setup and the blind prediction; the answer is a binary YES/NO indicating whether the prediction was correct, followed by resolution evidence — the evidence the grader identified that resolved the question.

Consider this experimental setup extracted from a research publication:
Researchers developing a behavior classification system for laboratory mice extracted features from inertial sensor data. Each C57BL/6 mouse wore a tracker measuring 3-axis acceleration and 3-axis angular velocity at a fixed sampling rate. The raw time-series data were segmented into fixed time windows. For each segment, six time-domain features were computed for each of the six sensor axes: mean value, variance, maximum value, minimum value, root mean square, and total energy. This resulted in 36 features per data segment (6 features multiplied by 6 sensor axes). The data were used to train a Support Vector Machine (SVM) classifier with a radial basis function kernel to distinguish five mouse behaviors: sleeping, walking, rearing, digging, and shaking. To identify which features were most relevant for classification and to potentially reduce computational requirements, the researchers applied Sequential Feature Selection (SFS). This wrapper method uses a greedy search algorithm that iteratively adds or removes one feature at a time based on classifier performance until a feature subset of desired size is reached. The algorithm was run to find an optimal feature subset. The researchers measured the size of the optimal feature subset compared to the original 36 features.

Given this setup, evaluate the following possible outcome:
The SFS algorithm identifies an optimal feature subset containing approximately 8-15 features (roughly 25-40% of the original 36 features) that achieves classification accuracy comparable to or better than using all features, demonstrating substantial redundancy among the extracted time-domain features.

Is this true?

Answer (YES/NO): NO